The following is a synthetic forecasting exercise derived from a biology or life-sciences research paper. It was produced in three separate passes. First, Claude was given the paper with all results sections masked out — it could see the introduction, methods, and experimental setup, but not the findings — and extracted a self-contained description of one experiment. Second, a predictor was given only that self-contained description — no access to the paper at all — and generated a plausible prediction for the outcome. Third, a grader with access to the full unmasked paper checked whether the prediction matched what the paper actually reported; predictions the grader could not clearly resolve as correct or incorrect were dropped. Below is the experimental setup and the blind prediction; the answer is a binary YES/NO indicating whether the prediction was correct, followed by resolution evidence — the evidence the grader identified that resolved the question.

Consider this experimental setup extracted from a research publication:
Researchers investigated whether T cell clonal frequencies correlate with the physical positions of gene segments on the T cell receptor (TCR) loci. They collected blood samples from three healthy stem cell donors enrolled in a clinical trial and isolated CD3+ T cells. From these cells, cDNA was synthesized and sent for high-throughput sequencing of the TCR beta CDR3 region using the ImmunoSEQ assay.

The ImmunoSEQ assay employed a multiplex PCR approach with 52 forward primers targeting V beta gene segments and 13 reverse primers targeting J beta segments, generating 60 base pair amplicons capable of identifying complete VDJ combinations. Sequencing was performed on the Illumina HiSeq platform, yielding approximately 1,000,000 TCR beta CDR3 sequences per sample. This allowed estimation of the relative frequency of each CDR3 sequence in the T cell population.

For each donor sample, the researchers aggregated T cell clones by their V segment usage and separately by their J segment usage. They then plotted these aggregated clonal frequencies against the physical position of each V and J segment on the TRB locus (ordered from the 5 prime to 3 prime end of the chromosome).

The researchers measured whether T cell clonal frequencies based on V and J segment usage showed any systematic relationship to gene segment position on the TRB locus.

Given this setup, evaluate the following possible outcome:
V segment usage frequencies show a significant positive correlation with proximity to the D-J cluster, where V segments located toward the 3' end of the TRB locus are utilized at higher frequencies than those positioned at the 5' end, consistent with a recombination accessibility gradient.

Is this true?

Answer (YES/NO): NO